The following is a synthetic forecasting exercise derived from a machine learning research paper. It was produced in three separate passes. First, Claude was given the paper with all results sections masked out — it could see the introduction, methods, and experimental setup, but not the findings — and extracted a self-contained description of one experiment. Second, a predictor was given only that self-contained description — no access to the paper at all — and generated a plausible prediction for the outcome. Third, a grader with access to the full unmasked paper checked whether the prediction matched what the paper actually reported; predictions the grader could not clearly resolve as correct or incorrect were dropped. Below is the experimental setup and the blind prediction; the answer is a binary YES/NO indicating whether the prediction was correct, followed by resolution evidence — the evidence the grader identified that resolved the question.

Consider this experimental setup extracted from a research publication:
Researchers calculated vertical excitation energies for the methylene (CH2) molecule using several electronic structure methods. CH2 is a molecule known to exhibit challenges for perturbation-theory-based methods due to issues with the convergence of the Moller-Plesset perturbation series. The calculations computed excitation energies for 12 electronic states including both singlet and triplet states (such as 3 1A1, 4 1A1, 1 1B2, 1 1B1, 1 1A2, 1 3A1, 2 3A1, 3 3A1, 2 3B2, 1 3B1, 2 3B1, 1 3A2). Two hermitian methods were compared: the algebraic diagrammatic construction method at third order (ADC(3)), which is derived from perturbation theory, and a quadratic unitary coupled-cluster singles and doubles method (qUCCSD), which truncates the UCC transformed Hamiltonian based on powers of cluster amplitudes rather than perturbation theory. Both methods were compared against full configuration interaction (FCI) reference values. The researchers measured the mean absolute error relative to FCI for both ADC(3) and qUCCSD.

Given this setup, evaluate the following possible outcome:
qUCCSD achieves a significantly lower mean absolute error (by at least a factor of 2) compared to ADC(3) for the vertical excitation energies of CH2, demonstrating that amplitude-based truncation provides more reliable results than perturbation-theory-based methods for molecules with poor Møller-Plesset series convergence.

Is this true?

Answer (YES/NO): YES